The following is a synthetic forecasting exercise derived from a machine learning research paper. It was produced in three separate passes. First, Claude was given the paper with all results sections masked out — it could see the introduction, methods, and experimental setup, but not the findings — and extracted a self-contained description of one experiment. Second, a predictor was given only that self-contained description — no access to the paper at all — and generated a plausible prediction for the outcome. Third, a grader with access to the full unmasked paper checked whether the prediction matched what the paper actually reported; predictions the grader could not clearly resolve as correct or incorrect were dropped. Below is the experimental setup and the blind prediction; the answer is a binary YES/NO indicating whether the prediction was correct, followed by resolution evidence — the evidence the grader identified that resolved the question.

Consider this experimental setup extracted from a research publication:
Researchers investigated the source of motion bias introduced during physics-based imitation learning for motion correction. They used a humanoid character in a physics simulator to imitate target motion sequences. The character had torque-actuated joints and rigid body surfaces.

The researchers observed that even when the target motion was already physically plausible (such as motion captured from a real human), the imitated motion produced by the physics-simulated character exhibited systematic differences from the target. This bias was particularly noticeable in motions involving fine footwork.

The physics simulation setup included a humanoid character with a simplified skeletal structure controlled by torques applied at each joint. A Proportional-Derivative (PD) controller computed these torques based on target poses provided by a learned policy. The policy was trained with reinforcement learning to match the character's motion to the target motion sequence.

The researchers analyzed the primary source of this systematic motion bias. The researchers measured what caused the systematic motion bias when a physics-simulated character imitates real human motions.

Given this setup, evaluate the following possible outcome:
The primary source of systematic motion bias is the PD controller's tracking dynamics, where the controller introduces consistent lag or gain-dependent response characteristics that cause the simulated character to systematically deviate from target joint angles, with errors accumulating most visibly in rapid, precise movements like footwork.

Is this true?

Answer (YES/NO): NO